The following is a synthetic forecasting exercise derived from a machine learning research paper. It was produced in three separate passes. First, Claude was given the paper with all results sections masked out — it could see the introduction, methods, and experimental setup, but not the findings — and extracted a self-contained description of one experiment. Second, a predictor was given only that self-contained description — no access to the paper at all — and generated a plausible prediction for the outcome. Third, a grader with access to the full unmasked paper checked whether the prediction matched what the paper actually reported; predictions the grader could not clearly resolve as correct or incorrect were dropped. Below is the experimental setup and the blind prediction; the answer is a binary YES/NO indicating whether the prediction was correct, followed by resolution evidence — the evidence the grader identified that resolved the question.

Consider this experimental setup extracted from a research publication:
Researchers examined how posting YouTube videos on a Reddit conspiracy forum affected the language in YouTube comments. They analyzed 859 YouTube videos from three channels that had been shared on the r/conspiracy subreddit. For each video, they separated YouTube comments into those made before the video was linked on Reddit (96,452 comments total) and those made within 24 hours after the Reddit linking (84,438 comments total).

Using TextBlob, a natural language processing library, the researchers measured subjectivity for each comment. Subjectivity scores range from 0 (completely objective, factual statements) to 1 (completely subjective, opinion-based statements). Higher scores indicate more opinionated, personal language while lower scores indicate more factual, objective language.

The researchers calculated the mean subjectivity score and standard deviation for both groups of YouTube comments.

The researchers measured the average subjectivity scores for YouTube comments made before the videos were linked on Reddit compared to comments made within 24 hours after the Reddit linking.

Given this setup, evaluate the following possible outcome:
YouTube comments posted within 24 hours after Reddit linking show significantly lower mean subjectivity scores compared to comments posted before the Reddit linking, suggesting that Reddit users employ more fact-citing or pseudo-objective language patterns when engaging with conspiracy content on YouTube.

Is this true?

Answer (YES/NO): NO